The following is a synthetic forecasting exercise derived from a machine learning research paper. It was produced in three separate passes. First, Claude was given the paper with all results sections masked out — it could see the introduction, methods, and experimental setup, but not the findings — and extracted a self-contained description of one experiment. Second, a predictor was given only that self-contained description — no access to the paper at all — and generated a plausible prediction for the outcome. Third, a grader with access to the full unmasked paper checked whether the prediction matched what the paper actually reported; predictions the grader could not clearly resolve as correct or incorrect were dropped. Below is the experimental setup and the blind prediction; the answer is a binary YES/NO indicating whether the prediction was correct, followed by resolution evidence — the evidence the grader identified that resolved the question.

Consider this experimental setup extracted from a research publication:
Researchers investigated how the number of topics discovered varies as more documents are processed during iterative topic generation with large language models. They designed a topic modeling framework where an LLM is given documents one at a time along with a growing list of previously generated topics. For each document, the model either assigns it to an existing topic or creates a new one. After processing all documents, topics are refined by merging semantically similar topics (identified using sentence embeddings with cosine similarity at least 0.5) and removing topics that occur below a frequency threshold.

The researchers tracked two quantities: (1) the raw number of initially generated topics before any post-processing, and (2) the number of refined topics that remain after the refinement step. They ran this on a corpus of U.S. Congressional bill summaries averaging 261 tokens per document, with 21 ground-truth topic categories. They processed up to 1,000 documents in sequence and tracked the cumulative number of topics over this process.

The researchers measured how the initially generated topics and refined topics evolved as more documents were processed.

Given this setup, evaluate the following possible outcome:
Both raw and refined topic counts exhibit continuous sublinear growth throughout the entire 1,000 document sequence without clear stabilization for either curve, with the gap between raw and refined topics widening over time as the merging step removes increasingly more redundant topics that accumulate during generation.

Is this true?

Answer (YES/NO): NO